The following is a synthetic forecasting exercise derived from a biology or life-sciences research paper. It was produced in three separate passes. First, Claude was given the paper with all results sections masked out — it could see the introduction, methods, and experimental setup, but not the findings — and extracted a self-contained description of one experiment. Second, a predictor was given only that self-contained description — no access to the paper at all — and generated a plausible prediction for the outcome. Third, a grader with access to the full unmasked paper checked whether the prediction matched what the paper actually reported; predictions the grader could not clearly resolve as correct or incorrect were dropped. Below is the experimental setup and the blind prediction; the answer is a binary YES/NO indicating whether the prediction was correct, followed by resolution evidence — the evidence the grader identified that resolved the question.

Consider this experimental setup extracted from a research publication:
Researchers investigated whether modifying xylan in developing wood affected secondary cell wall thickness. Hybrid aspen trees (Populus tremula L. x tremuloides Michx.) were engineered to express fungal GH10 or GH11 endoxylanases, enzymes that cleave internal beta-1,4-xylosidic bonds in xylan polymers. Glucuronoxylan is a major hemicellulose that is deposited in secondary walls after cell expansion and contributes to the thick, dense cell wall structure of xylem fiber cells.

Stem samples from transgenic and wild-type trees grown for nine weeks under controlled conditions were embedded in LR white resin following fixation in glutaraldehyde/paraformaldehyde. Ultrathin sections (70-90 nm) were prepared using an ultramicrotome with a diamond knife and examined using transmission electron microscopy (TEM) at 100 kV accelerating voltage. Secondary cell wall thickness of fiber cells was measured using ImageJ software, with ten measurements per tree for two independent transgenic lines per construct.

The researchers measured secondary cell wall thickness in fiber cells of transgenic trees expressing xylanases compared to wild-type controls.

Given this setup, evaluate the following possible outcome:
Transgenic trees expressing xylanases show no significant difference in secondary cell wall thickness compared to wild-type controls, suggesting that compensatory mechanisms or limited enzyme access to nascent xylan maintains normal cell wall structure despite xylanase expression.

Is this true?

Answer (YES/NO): NO